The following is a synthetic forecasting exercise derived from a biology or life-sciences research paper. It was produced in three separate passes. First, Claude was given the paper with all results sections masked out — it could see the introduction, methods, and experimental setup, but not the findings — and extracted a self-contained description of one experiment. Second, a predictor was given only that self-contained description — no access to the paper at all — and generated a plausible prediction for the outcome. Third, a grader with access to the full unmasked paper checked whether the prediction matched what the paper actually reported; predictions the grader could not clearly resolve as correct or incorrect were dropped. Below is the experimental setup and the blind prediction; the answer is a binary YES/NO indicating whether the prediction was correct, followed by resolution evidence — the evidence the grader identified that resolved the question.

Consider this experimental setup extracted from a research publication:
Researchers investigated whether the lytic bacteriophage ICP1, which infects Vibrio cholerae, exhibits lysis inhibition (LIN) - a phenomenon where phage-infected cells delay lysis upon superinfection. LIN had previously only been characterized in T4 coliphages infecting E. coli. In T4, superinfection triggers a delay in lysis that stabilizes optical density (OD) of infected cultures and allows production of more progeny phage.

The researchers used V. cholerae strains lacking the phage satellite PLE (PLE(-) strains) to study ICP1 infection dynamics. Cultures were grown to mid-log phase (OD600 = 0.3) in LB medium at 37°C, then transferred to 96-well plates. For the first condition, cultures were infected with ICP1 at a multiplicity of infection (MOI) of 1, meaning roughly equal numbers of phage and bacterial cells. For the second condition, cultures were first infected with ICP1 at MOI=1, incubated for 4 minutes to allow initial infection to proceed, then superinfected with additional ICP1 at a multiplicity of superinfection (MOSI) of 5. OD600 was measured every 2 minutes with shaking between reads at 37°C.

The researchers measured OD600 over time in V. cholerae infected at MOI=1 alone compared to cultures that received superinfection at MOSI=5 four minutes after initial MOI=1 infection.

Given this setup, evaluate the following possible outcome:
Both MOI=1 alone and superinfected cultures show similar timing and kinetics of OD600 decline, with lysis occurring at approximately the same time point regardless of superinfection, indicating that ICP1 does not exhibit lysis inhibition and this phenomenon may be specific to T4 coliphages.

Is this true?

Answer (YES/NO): NO